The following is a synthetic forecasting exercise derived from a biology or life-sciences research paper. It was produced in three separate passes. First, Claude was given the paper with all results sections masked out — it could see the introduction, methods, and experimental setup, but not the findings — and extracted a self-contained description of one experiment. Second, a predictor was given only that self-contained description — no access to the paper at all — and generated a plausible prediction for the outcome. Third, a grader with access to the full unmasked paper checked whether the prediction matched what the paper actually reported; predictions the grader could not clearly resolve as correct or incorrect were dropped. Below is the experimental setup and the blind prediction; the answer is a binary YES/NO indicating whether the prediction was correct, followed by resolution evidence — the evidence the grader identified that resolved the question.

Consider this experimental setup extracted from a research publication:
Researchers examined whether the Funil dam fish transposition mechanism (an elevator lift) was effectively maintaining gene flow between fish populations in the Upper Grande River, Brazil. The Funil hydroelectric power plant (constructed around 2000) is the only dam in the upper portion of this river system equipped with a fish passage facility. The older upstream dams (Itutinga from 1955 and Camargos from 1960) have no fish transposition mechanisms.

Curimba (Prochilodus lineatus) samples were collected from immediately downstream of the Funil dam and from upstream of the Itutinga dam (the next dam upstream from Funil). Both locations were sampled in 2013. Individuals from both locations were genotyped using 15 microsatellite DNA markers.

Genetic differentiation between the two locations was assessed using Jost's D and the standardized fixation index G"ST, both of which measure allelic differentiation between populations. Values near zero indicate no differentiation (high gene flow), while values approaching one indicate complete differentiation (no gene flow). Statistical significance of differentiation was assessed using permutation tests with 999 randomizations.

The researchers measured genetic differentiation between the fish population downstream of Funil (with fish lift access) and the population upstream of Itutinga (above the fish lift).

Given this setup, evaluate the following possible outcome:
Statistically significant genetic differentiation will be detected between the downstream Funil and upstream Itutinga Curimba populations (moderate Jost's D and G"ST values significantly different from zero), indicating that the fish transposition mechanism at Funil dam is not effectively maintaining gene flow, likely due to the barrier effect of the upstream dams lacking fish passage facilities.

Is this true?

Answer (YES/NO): YES